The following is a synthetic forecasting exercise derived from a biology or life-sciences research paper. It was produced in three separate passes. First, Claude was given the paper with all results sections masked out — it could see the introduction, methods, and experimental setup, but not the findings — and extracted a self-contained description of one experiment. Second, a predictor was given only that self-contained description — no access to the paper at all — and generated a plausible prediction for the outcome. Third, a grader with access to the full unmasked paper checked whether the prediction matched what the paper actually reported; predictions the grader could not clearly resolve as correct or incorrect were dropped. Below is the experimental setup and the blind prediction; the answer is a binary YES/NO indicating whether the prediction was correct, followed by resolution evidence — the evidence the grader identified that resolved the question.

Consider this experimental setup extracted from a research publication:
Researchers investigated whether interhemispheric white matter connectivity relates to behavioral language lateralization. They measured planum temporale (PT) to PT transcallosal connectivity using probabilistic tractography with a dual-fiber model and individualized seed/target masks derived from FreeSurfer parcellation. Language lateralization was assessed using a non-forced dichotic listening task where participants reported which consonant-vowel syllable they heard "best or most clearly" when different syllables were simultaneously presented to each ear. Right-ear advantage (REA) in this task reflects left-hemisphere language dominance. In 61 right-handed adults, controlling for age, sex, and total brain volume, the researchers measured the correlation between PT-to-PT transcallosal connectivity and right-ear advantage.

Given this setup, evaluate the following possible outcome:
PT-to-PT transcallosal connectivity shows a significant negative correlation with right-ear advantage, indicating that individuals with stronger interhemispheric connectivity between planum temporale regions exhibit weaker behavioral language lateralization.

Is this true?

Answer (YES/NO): YES